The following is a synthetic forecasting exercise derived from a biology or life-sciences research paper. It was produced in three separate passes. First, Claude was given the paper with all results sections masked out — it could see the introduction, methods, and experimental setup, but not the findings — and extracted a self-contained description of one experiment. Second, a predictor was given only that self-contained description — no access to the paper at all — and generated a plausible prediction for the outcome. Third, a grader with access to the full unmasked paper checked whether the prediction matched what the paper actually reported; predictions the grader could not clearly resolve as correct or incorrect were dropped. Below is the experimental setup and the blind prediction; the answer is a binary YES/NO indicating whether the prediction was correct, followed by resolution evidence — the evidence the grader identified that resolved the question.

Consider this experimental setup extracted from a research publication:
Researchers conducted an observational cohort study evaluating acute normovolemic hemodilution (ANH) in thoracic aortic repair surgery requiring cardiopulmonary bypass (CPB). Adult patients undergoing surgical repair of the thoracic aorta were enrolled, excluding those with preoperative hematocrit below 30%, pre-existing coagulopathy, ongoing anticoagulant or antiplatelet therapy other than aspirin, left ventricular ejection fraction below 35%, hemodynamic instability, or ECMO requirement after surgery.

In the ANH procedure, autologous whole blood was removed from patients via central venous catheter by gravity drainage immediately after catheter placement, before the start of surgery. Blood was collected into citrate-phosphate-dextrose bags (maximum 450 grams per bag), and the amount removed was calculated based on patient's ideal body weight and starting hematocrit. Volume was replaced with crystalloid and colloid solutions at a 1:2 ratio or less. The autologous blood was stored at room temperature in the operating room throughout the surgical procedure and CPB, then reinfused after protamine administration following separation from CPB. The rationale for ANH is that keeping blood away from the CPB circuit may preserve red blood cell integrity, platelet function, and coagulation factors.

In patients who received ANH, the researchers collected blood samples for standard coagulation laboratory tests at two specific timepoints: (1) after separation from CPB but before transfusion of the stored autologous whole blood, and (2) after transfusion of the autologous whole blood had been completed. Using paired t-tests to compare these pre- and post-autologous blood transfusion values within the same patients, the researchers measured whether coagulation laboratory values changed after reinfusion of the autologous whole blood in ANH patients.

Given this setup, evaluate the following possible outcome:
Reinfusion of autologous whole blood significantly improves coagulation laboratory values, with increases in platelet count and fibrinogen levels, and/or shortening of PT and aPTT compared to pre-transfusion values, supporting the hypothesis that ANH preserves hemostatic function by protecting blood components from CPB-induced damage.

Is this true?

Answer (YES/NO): YES